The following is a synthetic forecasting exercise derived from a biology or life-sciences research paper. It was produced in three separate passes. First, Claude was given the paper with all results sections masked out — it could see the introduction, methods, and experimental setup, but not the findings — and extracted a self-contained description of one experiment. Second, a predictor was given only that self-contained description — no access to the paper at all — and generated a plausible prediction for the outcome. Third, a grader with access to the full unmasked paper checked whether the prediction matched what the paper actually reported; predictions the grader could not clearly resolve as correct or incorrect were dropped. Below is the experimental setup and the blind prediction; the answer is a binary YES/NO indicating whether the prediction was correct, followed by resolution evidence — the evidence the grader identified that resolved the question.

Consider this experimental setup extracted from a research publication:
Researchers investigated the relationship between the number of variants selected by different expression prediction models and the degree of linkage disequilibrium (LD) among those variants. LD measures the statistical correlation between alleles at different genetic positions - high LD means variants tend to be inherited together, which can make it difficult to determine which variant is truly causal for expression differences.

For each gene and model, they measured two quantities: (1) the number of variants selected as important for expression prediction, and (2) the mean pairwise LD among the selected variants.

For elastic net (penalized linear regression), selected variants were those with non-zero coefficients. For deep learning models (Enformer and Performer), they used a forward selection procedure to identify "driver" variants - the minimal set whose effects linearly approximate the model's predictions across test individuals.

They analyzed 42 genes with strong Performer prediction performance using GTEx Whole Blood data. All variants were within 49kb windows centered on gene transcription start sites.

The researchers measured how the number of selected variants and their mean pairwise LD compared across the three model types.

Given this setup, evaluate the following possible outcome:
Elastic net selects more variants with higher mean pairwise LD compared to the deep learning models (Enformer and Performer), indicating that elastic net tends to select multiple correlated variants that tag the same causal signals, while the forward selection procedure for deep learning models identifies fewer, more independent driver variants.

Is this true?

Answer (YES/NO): YES